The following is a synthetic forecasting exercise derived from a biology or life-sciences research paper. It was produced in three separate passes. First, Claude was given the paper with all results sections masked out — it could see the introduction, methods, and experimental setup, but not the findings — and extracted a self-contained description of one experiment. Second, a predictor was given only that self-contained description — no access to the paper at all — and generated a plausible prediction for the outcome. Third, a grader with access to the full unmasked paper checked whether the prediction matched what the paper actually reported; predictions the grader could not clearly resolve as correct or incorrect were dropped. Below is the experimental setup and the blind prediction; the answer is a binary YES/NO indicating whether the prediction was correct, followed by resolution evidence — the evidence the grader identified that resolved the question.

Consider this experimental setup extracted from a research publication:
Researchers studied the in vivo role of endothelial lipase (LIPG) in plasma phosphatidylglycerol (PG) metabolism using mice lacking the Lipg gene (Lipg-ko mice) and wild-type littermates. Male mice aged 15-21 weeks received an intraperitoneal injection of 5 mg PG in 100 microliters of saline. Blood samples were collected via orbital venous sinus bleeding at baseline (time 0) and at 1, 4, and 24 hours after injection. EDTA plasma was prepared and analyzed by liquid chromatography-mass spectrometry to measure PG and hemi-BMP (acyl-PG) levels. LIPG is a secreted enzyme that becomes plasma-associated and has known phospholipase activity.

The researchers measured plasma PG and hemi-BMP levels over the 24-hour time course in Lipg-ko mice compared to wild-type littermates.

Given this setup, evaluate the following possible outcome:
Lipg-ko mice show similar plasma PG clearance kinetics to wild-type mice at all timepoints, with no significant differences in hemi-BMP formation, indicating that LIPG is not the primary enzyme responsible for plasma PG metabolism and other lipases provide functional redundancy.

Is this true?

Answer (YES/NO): YES